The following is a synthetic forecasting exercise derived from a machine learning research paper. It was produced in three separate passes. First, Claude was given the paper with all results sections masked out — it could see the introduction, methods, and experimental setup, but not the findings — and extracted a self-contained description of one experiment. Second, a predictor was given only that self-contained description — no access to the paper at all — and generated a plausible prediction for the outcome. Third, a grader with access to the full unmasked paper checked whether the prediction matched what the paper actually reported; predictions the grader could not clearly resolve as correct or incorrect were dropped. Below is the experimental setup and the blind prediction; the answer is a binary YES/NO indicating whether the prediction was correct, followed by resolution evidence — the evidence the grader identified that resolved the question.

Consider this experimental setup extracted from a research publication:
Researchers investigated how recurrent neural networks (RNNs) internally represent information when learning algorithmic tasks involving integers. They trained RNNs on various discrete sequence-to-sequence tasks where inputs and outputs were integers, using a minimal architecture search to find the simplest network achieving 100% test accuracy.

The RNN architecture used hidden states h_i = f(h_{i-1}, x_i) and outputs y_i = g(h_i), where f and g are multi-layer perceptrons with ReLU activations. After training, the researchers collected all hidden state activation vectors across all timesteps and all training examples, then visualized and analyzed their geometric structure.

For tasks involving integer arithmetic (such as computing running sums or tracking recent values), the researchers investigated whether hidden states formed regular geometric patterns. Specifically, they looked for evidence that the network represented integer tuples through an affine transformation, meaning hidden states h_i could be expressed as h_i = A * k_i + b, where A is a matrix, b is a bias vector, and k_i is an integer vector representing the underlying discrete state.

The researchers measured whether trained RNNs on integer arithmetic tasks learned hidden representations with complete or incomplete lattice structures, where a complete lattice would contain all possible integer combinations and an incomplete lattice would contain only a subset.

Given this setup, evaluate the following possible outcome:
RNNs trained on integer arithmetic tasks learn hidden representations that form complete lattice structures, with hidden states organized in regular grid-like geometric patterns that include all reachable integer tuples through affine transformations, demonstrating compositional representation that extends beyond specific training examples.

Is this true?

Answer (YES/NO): NO